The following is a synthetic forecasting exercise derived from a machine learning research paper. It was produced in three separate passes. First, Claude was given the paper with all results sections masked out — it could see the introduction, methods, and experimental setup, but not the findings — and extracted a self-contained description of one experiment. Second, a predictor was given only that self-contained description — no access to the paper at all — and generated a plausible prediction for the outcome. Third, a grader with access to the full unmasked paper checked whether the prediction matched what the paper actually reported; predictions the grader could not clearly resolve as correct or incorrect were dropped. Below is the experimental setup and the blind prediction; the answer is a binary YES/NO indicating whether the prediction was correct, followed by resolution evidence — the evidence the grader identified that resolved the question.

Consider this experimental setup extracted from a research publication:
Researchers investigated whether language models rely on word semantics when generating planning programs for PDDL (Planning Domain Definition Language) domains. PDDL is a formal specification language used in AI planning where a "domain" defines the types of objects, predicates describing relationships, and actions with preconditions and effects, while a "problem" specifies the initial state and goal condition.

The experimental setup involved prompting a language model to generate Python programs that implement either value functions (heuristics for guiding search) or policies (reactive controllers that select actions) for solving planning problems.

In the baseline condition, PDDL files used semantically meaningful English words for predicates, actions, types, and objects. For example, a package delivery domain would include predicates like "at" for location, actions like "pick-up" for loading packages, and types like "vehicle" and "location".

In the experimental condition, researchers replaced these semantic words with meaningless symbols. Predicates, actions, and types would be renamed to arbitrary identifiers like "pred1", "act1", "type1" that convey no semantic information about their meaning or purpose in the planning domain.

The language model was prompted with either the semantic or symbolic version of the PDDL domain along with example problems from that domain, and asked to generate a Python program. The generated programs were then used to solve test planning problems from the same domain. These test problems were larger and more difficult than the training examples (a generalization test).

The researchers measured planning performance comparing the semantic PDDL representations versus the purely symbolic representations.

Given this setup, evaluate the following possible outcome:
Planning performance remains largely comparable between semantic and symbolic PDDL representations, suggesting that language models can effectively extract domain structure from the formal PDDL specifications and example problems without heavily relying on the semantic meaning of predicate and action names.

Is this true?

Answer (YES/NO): NO